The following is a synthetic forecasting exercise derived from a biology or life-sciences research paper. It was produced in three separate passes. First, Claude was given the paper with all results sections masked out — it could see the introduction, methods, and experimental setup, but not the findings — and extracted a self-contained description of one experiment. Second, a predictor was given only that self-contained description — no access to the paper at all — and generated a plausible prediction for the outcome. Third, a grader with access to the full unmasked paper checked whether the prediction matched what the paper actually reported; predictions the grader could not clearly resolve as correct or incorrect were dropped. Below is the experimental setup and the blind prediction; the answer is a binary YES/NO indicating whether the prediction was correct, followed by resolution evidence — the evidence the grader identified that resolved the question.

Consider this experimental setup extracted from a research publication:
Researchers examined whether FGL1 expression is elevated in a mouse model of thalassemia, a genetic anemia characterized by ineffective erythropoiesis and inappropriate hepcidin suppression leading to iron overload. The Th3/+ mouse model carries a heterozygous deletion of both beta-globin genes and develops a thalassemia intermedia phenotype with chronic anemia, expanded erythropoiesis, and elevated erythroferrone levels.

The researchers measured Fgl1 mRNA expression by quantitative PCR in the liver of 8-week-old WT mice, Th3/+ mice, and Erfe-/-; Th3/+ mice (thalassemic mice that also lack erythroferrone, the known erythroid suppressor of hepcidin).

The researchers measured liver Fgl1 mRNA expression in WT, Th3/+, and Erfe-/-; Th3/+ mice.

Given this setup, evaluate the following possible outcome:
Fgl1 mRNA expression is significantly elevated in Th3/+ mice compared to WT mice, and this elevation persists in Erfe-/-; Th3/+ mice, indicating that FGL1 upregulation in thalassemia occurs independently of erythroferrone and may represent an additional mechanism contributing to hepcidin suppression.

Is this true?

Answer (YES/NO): YES